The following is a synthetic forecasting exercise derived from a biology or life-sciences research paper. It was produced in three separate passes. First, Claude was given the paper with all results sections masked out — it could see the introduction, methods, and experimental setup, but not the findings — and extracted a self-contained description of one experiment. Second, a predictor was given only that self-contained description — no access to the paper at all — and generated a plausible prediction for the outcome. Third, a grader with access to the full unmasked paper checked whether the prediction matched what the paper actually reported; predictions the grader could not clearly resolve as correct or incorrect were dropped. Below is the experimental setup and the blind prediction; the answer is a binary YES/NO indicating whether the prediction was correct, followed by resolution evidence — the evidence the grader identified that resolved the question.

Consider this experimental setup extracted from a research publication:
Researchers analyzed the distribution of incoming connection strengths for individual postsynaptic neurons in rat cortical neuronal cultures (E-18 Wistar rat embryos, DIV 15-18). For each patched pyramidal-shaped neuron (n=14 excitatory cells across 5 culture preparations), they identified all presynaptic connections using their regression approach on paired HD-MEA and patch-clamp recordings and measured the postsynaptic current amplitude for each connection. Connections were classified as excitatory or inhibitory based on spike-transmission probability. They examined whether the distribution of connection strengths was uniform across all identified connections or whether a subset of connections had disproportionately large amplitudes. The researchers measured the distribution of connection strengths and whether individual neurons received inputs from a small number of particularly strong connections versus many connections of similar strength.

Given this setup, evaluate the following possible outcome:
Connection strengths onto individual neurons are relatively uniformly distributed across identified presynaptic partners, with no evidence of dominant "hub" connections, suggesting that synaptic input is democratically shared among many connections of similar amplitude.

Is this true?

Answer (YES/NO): NO